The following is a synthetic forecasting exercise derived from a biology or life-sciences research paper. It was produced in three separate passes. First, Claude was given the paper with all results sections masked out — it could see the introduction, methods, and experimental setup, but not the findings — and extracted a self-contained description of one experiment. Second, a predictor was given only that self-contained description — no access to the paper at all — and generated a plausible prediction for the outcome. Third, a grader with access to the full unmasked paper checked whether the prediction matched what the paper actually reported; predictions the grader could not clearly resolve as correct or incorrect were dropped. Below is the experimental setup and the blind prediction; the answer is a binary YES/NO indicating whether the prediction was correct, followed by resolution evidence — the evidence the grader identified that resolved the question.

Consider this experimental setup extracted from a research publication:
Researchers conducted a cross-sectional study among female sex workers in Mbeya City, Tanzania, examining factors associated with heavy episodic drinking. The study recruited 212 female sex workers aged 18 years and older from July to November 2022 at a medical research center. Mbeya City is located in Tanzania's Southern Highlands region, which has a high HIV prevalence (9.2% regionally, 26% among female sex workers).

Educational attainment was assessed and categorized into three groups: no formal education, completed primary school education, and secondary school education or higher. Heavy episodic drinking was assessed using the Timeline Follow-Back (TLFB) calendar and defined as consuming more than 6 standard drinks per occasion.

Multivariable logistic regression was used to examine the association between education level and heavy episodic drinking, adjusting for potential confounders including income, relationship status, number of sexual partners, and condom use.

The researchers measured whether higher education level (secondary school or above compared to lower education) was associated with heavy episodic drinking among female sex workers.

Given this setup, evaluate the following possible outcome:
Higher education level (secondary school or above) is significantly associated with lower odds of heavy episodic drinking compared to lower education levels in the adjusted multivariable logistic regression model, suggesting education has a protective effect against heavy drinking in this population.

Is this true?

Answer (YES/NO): NO